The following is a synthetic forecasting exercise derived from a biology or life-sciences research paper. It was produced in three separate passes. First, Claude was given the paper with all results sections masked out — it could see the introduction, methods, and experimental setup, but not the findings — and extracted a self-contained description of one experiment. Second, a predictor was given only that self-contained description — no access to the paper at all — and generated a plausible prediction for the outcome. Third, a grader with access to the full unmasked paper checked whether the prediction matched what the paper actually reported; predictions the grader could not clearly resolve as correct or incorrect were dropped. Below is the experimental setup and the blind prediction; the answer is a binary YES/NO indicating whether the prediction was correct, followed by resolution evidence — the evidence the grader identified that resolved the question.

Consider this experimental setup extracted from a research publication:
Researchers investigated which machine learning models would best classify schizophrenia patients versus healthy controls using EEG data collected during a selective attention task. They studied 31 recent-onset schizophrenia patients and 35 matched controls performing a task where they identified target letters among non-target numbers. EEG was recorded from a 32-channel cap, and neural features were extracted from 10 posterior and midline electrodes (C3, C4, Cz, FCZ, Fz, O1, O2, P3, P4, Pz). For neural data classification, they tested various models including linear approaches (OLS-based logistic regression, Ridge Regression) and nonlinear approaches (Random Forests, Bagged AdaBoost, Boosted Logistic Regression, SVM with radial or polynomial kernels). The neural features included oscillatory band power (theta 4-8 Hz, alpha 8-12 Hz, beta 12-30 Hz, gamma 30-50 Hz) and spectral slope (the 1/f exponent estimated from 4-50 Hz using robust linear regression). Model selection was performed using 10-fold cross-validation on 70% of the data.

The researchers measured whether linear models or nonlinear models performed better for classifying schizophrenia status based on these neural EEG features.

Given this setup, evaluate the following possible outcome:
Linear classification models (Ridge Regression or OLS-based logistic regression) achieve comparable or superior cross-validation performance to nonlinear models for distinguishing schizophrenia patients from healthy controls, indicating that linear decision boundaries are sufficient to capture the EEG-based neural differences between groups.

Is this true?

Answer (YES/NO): NO